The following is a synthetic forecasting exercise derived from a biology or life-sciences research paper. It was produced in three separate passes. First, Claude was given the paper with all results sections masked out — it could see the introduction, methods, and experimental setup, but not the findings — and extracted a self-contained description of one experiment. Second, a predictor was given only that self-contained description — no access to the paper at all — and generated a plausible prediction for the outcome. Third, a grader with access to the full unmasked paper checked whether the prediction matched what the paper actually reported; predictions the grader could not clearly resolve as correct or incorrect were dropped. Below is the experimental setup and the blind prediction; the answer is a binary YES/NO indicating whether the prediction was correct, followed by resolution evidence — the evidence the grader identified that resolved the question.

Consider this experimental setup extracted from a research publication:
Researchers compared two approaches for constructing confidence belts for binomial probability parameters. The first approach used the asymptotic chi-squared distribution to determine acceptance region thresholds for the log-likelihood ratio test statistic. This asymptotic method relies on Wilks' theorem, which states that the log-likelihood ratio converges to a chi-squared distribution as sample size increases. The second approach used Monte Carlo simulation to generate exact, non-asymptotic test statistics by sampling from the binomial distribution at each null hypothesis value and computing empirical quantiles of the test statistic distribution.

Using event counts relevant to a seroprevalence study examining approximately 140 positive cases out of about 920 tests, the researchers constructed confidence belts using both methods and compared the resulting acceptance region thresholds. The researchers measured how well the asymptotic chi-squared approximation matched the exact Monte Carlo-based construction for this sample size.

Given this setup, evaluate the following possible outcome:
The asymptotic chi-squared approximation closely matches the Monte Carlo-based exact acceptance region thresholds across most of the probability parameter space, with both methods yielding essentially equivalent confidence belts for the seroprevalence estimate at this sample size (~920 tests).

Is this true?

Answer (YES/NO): YES